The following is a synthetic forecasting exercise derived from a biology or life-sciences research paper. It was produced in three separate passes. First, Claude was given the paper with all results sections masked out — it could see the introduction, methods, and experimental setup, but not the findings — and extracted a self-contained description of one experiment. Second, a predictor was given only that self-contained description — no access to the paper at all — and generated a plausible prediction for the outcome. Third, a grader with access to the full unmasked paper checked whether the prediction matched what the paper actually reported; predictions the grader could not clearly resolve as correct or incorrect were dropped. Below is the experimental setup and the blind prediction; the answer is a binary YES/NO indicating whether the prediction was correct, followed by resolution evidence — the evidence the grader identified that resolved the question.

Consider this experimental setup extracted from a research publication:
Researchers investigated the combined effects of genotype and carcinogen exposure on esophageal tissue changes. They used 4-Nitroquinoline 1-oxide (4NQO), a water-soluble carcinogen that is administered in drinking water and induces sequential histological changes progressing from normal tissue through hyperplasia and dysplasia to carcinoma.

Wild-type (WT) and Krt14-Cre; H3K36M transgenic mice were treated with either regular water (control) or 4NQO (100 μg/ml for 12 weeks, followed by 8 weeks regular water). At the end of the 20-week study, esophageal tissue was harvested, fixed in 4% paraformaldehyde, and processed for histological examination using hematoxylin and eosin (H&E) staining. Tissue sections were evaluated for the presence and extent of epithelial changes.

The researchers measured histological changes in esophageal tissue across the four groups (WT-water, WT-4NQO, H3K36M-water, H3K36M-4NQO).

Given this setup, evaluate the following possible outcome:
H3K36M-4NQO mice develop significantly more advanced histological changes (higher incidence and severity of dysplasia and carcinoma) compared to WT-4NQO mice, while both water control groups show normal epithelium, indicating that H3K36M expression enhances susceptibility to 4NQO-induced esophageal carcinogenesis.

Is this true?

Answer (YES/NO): NO